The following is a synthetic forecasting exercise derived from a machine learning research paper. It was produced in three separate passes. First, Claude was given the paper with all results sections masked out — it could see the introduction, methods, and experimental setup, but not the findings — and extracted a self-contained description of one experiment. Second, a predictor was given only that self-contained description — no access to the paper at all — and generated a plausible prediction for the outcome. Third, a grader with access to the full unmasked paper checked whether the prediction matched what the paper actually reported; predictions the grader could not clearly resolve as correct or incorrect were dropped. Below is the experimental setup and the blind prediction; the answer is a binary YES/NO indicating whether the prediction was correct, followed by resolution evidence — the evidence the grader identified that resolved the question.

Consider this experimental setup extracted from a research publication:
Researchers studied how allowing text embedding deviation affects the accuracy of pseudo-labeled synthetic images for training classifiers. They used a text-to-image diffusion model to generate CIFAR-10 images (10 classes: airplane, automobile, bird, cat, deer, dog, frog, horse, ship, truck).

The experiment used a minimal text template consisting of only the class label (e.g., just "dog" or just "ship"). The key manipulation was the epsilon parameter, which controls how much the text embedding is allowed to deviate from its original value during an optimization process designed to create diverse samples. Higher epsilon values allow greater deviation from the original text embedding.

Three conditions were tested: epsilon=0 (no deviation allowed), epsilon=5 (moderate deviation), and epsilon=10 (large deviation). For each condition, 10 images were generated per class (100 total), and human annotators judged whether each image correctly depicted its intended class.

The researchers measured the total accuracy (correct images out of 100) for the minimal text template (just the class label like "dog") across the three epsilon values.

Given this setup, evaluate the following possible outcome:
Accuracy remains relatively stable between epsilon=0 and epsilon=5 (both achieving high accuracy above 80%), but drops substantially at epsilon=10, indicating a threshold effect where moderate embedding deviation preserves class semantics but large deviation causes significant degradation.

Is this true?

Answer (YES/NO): NO